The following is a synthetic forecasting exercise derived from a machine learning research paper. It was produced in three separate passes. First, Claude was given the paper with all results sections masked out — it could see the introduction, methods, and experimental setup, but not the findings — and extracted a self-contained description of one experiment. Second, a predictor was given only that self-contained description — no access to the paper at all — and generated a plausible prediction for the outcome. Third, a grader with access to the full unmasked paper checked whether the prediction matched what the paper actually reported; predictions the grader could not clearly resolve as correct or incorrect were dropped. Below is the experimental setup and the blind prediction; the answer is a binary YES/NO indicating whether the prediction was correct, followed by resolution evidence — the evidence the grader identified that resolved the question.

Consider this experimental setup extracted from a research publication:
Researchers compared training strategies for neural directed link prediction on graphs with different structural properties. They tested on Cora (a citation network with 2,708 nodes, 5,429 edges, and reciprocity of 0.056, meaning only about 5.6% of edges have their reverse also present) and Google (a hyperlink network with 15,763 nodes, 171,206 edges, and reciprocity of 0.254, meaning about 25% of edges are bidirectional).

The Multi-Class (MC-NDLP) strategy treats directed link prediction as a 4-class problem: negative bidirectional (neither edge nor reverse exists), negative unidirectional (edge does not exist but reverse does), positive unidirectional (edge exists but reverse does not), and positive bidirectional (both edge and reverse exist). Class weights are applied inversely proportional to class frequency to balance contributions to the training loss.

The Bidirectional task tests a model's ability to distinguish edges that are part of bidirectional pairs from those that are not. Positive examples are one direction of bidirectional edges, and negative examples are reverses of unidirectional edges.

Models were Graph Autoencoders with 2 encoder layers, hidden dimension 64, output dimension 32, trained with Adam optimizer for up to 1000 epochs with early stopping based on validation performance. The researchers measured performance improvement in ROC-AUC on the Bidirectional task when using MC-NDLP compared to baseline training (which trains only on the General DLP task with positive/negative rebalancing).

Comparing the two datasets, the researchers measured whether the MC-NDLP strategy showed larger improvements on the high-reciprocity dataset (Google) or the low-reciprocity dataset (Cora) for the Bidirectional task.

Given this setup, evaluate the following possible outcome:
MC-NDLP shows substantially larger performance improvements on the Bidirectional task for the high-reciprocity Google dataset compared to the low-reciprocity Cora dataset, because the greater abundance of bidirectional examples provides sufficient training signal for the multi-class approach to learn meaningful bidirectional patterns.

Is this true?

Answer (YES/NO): YES